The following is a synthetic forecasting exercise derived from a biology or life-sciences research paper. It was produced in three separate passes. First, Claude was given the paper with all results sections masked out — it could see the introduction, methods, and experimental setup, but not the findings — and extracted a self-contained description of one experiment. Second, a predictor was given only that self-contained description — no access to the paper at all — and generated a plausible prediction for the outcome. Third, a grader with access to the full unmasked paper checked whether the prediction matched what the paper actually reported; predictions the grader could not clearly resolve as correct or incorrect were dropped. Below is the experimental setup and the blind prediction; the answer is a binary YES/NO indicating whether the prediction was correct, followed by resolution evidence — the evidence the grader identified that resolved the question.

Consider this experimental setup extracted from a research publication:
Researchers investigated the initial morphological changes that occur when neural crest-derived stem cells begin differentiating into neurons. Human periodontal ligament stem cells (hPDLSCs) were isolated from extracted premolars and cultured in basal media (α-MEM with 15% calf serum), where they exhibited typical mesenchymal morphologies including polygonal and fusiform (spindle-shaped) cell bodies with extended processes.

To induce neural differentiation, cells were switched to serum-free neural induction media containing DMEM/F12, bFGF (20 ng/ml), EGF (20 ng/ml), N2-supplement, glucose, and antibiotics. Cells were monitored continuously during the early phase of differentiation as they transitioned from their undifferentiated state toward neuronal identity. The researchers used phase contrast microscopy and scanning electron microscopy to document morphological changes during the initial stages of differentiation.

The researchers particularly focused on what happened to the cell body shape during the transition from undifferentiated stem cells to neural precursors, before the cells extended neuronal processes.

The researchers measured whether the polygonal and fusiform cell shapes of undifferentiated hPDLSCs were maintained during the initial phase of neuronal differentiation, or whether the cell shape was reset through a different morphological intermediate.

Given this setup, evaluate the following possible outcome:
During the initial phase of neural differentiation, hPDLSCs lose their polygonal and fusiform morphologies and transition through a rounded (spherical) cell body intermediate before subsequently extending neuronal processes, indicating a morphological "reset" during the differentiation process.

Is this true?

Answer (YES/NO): YES